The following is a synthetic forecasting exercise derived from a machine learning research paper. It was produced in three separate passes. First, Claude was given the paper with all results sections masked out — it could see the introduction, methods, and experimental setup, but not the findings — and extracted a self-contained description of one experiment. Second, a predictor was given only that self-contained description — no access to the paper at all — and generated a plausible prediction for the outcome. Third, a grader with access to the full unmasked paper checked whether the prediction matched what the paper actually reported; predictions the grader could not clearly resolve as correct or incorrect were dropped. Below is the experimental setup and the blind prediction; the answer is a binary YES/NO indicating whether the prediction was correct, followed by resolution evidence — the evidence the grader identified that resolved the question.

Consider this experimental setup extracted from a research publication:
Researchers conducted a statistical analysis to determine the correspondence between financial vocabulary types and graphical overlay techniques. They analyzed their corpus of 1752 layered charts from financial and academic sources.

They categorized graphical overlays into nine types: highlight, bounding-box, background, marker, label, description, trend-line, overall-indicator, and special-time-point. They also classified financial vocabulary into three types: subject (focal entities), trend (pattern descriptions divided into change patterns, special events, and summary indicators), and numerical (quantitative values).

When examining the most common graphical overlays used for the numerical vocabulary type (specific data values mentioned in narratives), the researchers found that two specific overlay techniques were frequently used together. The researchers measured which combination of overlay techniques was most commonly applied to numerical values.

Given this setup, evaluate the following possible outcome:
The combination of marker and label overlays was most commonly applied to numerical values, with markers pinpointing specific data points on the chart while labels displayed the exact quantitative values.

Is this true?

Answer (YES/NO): YES